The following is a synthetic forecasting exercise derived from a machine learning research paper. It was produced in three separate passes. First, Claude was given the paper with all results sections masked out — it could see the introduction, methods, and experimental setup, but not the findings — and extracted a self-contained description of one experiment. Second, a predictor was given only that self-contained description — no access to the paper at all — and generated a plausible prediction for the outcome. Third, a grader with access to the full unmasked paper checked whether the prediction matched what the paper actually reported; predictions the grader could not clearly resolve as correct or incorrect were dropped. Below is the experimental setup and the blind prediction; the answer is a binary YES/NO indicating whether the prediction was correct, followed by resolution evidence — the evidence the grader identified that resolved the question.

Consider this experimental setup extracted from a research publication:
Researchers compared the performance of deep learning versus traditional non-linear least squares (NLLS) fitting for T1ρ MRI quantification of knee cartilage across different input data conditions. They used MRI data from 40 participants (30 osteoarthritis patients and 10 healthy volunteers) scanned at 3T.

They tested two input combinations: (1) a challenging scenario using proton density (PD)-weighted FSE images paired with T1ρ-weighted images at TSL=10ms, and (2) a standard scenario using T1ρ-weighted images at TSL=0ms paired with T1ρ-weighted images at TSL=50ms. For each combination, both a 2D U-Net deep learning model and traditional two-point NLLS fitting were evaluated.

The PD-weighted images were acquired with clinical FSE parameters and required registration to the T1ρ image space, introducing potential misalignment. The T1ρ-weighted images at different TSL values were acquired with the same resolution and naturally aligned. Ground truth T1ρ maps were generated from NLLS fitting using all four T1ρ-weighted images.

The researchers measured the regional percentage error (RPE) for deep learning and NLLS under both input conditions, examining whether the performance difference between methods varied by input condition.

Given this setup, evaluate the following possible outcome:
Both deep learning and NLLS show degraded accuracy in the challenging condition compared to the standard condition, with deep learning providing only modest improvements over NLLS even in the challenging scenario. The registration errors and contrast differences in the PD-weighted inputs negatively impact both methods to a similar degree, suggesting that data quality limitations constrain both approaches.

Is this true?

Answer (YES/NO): NO